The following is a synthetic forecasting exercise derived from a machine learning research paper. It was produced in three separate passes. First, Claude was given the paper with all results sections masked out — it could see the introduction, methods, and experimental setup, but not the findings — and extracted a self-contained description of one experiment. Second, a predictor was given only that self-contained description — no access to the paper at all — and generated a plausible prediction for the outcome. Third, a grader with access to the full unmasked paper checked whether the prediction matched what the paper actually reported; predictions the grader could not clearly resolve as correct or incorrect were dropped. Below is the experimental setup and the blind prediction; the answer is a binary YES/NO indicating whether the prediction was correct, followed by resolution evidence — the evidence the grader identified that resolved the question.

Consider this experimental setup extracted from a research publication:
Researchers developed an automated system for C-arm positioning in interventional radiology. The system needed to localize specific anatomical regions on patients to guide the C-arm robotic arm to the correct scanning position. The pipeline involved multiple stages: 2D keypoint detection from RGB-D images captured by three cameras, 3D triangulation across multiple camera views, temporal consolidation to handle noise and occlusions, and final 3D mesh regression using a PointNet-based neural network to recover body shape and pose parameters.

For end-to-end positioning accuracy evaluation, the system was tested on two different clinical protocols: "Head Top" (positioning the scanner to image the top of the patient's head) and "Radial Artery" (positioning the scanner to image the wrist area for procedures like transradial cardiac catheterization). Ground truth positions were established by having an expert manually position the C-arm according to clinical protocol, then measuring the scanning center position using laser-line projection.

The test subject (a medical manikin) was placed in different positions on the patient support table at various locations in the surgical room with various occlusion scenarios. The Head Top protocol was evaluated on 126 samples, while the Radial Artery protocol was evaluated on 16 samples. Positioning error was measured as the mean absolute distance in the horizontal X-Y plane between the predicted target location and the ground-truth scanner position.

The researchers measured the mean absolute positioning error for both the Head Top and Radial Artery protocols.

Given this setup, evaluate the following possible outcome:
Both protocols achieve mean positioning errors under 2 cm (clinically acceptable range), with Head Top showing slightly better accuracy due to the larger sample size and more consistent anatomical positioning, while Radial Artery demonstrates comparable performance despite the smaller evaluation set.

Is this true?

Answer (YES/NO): NO